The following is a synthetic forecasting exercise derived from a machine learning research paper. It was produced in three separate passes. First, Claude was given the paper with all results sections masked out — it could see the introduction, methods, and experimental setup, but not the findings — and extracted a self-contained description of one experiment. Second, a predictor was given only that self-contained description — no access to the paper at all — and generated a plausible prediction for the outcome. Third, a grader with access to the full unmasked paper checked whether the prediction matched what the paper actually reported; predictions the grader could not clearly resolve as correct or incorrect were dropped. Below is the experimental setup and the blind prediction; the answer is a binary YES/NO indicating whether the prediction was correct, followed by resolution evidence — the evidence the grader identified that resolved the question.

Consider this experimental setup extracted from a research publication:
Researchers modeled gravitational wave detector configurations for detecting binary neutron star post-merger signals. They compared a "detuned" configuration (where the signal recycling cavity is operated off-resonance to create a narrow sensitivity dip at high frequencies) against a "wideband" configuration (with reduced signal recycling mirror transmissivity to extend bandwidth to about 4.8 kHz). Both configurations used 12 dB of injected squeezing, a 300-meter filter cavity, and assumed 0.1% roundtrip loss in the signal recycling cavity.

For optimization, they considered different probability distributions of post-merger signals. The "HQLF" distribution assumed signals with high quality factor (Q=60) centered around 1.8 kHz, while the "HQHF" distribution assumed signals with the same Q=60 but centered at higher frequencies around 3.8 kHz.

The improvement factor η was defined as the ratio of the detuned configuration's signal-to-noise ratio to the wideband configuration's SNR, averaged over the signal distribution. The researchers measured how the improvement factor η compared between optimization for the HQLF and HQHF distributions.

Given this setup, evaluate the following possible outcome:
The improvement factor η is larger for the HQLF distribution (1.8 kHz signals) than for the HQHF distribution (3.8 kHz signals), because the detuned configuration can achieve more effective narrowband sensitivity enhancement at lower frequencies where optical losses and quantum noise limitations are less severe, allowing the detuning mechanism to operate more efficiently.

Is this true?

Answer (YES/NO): YES